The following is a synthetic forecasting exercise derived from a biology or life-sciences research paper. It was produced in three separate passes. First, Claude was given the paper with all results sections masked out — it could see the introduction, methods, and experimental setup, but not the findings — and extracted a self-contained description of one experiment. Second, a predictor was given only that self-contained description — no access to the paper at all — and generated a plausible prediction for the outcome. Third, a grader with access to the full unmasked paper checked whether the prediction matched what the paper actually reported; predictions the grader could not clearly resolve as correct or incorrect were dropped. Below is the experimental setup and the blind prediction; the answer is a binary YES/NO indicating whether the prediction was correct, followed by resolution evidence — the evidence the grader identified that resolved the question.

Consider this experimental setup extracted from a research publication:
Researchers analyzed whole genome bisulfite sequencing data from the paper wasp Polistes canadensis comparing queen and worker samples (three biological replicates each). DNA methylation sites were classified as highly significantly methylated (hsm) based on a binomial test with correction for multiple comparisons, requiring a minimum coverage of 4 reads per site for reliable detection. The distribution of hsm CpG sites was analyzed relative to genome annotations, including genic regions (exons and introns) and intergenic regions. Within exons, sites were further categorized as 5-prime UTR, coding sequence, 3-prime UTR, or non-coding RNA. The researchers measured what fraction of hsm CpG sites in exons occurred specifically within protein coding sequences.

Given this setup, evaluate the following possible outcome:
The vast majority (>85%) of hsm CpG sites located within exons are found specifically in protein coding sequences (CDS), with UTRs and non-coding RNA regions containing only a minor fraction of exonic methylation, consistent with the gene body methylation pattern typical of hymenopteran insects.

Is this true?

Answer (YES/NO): YES